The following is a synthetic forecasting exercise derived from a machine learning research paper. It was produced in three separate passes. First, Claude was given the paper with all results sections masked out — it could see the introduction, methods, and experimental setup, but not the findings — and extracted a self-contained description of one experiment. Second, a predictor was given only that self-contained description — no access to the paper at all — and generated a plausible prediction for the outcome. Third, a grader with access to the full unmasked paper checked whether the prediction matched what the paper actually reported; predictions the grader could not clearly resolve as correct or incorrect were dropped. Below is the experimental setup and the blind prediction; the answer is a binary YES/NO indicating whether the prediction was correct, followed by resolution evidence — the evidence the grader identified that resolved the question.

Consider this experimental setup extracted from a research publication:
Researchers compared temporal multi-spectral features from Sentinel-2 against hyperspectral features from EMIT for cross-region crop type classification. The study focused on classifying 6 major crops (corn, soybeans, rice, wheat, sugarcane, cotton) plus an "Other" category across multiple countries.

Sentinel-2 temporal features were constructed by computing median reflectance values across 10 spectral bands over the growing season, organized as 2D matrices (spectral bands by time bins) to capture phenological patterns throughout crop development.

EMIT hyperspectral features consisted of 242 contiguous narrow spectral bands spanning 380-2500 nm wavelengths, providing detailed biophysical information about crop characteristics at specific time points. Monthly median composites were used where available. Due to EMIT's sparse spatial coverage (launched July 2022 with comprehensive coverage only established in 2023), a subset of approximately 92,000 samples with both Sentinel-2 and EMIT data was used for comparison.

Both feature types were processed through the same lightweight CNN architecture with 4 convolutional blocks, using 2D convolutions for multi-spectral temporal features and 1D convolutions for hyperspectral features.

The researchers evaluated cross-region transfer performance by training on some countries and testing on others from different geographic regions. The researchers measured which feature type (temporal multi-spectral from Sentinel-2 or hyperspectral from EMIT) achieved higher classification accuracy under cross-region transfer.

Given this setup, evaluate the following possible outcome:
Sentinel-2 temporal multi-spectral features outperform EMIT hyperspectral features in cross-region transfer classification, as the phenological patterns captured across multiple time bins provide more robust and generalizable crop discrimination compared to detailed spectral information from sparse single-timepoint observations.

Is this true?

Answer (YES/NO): YES